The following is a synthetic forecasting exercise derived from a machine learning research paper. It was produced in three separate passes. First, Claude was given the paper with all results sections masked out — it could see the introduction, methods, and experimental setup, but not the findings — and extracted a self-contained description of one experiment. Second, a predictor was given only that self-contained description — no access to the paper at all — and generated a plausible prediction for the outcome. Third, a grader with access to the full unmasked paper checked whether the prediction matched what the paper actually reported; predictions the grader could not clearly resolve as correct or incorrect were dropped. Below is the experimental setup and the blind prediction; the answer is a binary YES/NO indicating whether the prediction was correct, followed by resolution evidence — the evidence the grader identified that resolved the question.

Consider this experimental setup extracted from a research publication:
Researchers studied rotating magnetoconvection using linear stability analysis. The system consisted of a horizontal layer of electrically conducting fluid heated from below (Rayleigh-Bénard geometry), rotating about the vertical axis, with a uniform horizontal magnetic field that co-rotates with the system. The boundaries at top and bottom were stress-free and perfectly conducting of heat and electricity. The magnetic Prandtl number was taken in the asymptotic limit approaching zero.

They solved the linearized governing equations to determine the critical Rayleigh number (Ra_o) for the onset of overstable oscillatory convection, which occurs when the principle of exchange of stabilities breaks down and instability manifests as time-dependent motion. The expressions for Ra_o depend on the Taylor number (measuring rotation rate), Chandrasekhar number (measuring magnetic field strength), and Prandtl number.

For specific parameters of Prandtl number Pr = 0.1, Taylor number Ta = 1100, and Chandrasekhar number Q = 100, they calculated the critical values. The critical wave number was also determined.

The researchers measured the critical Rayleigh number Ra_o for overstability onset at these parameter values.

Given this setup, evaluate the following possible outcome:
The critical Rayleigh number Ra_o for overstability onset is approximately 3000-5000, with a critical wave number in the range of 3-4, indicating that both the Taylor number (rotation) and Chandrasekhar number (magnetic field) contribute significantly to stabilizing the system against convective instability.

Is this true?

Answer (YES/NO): NO